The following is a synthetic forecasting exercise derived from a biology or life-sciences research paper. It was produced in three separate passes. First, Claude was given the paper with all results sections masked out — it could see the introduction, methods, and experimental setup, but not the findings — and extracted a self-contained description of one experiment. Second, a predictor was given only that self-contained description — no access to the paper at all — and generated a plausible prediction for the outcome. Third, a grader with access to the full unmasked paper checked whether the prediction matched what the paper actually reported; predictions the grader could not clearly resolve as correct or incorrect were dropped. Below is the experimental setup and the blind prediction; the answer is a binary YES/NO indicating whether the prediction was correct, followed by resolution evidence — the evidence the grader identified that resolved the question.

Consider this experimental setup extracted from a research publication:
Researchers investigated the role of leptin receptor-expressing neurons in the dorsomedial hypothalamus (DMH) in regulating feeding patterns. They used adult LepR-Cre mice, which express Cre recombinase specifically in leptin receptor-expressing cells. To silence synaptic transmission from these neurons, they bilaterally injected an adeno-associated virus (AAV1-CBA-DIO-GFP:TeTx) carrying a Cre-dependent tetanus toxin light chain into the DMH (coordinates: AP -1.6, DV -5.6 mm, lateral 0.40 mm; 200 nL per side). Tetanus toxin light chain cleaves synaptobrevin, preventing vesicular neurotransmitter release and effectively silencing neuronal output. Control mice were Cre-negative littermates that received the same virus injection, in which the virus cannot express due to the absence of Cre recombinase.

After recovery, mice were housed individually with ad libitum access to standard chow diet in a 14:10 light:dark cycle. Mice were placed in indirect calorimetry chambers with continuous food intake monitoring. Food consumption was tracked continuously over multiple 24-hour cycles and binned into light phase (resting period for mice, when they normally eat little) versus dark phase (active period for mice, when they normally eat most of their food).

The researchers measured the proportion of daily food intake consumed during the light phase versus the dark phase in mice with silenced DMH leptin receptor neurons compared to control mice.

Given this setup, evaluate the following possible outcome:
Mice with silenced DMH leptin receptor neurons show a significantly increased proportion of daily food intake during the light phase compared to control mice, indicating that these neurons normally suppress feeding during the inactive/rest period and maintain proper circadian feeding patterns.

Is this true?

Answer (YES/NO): YES